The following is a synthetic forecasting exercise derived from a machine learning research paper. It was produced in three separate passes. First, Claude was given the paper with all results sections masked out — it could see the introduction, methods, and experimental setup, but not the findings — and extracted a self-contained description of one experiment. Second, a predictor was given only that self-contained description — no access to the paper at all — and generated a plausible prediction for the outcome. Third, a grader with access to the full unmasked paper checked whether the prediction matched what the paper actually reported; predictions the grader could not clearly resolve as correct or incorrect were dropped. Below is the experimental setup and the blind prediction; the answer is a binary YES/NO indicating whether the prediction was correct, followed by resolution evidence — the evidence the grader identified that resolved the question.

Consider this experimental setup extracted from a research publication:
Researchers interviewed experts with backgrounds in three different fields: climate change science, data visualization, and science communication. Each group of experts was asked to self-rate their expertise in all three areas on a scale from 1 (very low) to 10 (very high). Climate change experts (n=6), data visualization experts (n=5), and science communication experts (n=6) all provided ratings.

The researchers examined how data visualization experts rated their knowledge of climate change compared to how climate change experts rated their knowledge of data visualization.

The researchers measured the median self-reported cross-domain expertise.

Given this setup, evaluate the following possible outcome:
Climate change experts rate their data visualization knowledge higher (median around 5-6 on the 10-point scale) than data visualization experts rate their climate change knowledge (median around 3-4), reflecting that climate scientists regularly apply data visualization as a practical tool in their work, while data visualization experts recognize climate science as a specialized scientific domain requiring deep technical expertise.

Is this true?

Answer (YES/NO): YES